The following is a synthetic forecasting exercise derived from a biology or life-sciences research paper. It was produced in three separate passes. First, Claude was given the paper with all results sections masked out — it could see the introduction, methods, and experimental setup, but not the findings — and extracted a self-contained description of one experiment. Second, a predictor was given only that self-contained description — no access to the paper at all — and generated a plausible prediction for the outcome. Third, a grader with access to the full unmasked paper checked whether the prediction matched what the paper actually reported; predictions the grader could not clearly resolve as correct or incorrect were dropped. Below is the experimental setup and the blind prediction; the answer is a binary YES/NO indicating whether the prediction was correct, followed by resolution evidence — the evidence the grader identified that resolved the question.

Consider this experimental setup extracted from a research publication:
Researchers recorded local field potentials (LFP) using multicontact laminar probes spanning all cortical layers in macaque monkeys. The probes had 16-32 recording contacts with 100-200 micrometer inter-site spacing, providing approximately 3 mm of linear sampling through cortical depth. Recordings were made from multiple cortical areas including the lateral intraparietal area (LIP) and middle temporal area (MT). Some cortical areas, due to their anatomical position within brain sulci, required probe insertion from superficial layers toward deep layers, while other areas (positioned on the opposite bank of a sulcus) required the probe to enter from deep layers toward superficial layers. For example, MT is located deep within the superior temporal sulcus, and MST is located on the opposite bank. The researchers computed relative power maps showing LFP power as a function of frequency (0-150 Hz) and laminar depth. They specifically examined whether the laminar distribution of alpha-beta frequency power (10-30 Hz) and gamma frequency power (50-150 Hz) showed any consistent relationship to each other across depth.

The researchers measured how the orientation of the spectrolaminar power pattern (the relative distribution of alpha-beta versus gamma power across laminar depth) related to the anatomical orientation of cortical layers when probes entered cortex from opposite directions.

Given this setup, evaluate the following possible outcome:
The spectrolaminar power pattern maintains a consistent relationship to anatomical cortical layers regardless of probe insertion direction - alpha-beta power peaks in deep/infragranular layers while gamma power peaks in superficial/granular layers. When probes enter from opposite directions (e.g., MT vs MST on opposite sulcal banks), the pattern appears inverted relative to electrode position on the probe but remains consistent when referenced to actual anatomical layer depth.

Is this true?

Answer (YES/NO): YES